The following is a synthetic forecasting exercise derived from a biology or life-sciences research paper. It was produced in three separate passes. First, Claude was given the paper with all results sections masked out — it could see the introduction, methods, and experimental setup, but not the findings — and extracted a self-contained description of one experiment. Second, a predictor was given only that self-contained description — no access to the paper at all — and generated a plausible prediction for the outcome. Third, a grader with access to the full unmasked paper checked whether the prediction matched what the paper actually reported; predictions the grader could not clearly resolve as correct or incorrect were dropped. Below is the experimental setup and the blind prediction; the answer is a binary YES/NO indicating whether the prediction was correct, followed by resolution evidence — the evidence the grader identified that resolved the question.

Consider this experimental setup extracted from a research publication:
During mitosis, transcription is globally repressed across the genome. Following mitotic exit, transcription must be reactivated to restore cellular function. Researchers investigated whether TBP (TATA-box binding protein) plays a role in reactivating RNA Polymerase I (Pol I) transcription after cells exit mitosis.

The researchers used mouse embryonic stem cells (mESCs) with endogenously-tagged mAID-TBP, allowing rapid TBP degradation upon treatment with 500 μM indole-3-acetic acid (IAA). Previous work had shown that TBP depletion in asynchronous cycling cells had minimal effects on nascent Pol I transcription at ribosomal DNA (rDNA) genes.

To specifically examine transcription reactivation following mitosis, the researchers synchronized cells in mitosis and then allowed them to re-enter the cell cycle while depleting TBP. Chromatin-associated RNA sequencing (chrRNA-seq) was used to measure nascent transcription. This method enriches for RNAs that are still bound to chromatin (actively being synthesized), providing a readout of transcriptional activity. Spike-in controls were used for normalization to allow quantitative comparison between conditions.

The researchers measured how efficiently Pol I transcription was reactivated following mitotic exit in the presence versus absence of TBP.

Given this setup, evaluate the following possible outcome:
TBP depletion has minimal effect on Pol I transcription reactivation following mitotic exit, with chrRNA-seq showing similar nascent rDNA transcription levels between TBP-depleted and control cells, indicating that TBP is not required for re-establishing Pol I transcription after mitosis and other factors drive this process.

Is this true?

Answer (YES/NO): NO